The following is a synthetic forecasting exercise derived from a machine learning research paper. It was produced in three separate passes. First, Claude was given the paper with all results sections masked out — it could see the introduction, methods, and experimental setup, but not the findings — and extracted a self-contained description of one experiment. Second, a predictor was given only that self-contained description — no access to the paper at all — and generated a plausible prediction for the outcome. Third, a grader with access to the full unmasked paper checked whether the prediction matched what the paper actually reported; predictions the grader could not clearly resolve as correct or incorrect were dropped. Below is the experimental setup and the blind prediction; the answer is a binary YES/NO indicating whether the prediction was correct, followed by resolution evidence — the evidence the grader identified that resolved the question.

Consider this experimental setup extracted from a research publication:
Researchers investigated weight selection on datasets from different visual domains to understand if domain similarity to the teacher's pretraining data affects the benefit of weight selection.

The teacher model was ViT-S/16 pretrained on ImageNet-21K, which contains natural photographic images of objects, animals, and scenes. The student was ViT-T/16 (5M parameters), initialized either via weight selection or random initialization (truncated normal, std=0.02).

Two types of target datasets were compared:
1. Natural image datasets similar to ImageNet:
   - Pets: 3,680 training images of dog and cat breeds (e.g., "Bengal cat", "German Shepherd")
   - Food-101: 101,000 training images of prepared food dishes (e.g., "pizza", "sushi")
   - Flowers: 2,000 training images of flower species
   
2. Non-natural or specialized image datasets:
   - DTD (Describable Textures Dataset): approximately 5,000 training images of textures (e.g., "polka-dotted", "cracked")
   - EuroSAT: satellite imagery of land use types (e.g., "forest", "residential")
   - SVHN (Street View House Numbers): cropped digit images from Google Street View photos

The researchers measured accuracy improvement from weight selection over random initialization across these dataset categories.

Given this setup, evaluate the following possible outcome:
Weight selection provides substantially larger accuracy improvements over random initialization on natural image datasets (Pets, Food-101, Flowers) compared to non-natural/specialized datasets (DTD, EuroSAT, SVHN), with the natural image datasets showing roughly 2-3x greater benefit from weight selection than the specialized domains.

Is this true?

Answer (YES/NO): NO